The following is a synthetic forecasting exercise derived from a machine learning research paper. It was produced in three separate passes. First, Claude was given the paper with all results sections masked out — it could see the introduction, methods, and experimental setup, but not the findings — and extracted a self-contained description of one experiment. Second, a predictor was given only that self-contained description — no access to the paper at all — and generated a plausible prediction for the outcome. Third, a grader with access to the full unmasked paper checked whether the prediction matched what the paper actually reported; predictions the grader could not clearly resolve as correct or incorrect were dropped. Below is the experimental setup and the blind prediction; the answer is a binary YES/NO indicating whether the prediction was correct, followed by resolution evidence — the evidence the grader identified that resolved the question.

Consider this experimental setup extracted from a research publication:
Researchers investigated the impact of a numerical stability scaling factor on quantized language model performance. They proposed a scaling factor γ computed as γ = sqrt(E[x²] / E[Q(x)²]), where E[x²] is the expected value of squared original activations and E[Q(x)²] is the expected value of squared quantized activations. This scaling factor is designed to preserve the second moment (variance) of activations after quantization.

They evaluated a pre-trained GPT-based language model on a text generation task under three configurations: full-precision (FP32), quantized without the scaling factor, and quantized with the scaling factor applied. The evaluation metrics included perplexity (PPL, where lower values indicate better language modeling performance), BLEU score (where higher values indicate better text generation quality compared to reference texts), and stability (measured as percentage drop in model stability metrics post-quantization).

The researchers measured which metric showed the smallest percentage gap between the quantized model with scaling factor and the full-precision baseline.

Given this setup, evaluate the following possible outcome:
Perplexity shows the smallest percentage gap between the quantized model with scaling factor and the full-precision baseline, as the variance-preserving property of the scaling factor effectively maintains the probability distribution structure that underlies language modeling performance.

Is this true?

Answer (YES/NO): NO